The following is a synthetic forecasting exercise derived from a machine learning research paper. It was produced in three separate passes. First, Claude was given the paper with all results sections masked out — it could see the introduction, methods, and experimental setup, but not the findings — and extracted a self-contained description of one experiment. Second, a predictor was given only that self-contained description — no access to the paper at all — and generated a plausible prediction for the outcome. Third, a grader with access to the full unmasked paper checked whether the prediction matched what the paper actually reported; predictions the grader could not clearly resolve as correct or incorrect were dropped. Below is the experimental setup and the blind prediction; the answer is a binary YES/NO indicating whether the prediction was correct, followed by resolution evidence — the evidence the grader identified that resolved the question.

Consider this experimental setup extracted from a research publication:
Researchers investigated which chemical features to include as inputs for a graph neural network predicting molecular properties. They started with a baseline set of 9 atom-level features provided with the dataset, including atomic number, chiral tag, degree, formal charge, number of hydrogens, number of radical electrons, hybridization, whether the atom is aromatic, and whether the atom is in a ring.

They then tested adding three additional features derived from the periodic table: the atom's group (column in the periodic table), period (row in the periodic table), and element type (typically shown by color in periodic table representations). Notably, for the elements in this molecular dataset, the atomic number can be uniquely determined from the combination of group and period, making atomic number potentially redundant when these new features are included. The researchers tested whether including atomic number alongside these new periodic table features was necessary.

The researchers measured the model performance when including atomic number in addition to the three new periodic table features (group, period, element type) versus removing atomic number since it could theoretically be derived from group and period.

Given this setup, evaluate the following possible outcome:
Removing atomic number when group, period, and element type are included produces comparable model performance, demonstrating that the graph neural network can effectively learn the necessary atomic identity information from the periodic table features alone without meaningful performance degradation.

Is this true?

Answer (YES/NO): NO